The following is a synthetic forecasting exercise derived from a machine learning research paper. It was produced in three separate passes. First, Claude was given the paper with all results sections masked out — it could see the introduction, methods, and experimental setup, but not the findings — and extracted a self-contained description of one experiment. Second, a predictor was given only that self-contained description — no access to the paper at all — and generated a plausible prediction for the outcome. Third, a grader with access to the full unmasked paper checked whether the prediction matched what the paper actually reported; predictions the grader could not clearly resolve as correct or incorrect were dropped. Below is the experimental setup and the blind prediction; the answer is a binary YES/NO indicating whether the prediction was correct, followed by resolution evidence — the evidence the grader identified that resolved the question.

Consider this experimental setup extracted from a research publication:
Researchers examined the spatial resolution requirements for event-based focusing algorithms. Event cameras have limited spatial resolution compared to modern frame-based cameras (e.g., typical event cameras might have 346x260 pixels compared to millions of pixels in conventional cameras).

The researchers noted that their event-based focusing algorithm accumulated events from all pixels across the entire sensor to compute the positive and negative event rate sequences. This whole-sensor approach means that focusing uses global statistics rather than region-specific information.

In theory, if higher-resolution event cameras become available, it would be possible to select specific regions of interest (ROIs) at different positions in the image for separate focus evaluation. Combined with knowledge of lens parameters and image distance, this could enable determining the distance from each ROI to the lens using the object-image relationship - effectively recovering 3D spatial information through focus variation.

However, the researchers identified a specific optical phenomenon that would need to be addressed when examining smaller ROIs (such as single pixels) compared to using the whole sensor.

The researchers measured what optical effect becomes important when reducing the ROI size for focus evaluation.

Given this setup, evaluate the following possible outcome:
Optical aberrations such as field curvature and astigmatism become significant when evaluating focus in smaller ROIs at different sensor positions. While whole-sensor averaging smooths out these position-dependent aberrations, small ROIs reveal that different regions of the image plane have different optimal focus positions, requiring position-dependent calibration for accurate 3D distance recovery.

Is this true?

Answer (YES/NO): NO